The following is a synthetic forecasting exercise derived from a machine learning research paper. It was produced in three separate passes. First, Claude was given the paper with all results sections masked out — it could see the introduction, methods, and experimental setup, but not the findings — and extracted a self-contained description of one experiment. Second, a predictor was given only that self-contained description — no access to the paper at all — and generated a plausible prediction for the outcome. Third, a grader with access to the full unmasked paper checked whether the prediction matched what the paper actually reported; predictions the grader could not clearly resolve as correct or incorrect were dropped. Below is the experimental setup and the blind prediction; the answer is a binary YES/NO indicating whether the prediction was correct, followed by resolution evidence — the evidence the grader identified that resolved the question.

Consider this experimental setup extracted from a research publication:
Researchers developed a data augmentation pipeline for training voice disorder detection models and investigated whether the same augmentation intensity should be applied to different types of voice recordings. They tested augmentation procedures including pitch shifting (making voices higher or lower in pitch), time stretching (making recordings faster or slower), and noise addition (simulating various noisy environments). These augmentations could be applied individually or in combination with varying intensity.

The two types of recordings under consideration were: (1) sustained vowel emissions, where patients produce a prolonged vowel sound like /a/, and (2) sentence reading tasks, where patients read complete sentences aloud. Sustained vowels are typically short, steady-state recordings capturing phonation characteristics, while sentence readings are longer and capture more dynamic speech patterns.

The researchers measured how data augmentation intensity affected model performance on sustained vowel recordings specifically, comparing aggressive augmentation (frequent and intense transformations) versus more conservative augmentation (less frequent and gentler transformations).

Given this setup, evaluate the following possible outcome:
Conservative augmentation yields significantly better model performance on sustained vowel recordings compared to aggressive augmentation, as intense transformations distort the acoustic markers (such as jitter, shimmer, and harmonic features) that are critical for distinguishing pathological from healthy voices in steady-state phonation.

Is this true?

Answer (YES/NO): YES